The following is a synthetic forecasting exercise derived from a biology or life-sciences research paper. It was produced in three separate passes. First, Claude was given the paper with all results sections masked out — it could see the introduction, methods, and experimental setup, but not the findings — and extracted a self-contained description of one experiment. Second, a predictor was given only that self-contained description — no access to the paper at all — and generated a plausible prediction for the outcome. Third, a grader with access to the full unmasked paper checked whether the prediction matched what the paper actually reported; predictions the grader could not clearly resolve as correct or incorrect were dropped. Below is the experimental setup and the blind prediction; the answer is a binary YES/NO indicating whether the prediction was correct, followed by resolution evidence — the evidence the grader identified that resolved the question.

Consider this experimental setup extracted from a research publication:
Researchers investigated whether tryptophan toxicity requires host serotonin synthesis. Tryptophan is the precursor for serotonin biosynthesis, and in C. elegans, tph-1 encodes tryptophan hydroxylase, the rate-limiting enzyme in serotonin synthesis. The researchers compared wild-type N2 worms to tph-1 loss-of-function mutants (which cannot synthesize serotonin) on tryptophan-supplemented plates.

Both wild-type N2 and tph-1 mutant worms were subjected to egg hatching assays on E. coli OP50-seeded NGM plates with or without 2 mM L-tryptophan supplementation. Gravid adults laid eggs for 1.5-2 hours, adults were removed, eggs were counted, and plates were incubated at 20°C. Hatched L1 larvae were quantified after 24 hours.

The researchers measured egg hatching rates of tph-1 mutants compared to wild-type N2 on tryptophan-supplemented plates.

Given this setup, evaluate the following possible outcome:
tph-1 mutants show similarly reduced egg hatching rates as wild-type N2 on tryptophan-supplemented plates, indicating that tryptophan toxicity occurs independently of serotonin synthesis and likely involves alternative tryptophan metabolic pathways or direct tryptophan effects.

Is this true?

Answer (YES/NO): YES